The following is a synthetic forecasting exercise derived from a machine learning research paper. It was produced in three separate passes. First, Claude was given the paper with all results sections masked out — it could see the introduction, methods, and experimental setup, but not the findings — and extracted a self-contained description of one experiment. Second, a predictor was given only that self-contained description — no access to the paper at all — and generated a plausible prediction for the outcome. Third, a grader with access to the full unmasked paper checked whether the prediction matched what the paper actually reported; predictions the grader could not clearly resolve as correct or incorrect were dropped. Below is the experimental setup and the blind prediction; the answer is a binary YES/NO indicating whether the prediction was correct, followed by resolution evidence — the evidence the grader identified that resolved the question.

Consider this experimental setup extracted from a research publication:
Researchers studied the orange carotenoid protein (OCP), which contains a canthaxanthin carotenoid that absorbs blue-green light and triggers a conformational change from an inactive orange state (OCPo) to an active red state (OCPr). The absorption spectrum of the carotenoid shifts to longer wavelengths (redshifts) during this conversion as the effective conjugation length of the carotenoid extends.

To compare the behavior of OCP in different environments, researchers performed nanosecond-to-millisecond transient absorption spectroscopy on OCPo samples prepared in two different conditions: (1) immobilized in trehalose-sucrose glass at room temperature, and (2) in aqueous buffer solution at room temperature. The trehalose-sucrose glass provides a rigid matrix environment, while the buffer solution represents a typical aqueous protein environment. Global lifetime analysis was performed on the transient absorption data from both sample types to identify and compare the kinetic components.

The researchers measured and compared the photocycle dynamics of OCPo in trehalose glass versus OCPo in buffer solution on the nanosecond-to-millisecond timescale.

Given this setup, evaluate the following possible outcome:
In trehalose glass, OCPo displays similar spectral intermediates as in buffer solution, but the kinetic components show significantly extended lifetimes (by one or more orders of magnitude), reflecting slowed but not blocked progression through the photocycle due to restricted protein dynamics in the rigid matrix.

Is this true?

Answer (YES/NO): NO